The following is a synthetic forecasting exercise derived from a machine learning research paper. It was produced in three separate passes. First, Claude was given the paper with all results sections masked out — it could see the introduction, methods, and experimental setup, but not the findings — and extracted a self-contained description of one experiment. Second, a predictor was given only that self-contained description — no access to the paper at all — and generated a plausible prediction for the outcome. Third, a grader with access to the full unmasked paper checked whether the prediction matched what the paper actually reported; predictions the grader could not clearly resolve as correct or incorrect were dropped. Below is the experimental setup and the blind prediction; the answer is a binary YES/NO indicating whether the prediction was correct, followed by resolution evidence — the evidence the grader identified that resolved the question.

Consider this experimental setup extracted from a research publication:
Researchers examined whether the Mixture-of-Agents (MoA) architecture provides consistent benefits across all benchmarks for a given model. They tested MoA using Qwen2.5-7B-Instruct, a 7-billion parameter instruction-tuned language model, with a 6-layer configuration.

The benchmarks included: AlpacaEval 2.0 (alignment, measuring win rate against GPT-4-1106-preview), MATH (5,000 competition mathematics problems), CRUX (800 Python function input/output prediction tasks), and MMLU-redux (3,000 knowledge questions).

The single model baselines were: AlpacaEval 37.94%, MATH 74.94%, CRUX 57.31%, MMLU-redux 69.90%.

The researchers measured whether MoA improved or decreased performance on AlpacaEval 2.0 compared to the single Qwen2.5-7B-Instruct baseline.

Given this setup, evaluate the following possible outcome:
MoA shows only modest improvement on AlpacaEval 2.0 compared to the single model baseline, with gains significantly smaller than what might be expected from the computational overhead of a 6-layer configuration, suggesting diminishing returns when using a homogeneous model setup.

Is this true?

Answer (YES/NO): NO